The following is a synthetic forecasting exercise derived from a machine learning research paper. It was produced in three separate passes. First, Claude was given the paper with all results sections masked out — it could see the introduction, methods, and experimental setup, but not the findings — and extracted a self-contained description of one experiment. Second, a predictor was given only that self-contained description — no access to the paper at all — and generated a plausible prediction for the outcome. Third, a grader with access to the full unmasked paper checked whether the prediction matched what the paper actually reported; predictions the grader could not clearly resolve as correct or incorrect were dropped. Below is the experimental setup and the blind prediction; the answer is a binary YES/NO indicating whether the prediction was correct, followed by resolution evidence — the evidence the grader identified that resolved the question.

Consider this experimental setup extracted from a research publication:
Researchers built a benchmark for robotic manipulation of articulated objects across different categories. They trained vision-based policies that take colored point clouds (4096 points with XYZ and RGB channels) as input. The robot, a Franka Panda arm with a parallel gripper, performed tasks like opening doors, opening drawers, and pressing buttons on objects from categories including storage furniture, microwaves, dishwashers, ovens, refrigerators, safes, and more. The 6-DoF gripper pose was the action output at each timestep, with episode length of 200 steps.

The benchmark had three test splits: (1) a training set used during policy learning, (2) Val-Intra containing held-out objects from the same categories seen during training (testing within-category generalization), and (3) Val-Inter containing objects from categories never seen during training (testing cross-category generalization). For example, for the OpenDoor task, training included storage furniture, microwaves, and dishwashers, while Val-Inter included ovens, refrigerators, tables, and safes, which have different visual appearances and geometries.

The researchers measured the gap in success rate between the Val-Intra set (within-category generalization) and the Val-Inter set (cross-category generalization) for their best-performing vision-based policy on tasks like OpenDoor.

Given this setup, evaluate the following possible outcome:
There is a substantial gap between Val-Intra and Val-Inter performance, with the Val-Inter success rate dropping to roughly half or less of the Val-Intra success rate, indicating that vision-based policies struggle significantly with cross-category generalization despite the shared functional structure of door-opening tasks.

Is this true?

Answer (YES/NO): NO